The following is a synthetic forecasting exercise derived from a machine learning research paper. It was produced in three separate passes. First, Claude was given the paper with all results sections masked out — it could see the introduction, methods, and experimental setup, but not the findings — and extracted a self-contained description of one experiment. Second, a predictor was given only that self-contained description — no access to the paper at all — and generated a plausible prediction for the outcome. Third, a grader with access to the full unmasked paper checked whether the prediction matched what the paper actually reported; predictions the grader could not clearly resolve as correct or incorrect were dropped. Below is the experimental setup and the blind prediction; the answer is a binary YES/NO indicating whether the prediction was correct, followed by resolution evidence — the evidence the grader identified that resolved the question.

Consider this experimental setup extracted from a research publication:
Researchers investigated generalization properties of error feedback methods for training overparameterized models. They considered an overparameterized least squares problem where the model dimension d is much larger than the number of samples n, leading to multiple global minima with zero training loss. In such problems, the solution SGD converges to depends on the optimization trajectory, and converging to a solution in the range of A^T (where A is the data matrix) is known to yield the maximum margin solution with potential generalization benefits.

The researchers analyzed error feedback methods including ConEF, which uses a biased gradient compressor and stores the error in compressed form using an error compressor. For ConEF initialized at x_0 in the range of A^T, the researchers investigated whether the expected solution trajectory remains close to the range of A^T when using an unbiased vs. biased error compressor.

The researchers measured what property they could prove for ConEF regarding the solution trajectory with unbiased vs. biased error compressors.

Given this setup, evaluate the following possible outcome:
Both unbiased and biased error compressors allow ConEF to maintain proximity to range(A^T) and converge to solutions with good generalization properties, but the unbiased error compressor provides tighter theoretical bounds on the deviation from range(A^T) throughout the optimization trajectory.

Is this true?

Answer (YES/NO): NO